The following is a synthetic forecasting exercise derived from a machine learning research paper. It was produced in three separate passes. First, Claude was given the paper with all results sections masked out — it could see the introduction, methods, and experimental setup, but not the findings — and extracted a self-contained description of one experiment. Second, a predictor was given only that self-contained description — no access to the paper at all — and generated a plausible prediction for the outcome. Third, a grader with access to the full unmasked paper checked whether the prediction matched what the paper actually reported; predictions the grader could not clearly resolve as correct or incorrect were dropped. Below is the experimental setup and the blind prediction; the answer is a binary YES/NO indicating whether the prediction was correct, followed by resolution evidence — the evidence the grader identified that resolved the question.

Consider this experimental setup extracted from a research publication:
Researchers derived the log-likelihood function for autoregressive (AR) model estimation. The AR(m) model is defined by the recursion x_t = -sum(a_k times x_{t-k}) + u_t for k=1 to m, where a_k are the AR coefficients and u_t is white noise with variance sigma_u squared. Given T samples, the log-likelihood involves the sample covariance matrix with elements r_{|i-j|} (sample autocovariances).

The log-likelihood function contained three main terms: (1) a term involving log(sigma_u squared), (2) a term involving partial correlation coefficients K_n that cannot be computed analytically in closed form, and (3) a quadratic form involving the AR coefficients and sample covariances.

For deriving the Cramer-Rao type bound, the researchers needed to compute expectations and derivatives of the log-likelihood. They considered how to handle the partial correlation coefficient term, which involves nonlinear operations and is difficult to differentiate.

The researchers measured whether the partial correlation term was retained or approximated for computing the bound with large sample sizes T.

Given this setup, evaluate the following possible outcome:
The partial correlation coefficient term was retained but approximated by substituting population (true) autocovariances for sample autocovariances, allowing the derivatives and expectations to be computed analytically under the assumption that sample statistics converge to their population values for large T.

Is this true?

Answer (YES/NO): NO